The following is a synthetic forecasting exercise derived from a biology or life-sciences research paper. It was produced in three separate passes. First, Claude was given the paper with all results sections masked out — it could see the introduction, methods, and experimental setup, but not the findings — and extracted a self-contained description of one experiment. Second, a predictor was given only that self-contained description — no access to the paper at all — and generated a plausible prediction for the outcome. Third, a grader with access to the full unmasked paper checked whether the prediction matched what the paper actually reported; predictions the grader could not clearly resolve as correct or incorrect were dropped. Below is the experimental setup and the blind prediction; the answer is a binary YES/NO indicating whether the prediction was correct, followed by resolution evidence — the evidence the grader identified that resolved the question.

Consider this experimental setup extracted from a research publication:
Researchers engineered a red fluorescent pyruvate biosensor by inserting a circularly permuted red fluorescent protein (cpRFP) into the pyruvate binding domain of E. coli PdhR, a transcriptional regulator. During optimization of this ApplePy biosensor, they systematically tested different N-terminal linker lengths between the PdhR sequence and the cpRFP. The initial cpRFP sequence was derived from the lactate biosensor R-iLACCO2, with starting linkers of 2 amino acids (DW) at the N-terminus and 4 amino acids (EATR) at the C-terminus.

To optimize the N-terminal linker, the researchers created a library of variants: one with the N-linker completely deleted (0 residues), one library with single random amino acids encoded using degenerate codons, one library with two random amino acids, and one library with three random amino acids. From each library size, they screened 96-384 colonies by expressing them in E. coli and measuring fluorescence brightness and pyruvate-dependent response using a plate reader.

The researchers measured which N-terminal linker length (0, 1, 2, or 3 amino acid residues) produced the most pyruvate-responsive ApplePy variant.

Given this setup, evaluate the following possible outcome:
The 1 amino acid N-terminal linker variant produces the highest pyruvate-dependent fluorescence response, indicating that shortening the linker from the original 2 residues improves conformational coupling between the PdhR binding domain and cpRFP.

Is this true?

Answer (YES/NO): NO